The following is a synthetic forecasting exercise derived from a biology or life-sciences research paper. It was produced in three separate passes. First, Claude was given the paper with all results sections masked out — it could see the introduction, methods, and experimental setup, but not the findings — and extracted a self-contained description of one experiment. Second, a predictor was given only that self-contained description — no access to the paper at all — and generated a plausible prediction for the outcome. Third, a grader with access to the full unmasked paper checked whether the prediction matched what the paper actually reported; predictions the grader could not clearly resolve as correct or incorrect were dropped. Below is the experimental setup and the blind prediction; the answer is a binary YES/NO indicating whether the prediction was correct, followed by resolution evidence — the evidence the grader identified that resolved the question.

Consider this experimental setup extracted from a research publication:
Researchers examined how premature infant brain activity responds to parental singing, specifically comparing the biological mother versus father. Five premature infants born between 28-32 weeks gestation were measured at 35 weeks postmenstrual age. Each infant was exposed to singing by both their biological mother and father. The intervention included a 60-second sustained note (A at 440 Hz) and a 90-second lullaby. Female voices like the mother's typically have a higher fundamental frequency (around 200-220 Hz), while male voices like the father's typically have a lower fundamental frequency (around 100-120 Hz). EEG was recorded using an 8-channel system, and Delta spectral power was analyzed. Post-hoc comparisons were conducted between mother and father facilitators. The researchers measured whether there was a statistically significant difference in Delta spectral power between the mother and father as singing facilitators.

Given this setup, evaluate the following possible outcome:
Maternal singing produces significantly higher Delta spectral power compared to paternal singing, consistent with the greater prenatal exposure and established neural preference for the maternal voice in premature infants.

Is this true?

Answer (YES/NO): NO